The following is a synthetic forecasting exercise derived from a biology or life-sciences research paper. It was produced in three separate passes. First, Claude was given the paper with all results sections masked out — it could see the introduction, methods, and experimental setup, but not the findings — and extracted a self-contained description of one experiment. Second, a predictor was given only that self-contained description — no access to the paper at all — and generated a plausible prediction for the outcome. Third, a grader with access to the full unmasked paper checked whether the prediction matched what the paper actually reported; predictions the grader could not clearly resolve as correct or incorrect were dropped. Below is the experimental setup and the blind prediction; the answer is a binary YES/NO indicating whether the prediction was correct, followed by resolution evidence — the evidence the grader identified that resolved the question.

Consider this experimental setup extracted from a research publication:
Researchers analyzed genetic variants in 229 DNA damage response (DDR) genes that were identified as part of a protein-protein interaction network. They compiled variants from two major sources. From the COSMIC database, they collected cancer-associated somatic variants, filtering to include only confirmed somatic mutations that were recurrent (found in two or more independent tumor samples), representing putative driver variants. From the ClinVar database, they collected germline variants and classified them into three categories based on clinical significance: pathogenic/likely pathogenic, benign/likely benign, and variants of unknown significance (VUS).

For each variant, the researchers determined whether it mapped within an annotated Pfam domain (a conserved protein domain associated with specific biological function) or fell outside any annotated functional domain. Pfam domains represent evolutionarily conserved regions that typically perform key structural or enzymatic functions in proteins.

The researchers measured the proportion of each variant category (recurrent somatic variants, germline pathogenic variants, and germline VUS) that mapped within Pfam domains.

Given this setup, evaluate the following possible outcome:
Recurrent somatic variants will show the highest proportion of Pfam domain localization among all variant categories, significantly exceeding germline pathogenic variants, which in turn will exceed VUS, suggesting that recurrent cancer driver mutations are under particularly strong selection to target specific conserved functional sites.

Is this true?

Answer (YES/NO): NO